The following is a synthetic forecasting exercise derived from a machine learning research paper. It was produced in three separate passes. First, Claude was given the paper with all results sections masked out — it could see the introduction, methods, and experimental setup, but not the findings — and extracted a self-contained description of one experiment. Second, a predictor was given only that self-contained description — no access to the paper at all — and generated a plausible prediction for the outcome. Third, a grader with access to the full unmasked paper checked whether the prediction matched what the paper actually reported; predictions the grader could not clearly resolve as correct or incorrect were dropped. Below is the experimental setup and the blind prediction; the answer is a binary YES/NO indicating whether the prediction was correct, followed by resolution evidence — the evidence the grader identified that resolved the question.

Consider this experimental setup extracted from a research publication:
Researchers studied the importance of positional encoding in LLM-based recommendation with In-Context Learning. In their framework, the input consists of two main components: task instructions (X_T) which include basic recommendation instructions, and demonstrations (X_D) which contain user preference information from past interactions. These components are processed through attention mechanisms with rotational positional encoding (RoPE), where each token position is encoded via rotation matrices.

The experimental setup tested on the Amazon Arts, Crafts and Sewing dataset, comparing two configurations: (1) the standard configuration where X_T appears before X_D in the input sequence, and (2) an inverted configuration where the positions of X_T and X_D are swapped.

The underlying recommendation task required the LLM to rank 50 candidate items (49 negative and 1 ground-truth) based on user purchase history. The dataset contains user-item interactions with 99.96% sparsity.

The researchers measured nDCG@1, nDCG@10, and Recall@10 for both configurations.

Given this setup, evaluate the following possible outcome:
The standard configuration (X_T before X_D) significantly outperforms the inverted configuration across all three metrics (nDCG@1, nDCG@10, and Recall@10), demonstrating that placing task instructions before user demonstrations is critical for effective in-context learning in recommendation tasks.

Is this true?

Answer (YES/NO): YES